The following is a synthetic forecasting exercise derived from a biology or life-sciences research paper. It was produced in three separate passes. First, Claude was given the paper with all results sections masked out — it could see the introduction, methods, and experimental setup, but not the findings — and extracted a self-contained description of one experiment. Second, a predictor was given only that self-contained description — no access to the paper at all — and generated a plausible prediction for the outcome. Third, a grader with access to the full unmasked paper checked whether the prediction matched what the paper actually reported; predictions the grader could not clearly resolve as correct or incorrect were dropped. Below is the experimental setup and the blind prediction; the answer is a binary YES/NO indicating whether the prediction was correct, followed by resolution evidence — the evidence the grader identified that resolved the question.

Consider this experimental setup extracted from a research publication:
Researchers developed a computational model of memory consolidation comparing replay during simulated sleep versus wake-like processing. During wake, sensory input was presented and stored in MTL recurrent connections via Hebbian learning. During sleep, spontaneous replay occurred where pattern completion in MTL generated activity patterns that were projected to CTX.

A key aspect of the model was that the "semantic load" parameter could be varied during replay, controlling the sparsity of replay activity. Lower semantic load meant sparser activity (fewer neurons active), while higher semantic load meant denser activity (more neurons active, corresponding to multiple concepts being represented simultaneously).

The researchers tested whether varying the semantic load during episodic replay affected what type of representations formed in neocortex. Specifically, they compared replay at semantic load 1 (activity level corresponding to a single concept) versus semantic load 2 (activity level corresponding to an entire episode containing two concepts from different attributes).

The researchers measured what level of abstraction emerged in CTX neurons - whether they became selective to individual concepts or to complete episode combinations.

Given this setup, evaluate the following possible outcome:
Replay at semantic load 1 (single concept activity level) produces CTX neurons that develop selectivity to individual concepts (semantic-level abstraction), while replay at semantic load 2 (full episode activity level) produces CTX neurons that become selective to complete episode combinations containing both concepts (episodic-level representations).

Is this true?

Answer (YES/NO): YES